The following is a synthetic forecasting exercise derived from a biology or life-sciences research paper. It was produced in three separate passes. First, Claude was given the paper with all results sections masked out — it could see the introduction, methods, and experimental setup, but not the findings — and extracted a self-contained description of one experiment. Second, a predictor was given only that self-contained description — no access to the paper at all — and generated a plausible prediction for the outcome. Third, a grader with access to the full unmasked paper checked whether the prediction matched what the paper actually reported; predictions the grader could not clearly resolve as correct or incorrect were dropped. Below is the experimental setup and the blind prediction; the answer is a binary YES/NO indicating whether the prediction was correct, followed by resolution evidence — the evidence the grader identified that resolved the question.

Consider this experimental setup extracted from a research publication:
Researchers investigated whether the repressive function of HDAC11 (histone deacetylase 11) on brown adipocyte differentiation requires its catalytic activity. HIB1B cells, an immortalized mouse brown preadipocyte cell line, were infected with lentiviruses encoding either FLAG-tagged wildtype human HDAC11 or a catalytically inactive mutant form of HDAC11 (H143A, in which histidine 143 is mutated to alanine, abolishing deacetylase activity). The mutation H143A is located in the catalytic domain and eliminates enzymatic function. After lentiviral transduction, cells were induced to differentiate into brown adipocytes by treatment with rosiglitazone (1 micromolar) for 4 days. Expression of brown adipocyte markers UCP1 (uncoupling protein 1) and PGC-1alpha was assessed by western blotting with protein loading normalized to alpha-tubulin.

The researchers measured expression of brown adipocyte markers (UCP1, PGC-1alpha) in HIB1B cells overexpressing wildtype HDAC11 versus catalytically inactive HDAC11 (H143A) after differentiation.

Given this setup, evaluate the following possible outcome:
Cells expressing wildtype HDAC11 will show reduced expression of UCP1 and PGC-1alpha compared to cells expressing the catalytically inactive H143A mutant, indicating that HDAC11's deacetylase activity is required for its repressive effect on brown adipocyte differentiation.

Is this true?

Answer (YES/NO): YES